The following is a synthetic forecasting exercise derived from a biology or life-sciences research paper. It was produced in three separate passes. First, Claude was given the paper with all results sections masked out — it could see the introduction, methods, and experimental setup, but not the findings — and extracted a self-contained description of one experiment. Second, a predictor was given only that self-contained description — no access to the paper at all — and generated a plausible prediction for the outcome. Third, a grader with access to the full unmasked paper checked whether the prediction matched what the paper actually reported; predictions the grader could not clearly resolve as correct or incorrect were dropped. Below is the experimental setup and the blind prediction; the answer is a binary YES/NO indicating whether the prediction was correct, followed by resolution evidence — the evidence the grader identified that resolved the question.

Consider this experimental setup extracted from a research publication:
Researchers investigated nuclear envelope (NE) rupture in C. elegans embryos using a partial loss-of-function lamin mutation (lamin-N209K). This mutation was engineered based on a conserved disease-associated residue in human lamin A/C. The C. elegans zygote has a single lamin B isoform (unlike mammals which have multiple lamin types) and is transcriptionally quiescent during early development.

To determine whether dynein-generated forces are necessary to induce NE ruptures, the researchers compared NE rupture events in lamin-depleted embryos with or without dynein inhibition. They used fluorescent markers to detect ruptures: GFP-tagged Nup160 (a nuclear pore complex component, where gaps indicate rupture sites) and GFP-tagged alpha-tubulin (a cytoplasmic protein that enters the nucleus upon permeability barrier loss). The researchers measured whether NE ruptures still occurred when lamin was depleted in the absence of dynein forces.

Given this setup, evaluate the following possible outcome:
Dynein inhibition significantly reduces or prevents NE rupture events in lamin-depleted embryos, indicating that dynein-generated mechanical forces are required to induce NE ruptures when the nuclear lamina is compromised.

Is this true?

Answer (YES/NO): NO